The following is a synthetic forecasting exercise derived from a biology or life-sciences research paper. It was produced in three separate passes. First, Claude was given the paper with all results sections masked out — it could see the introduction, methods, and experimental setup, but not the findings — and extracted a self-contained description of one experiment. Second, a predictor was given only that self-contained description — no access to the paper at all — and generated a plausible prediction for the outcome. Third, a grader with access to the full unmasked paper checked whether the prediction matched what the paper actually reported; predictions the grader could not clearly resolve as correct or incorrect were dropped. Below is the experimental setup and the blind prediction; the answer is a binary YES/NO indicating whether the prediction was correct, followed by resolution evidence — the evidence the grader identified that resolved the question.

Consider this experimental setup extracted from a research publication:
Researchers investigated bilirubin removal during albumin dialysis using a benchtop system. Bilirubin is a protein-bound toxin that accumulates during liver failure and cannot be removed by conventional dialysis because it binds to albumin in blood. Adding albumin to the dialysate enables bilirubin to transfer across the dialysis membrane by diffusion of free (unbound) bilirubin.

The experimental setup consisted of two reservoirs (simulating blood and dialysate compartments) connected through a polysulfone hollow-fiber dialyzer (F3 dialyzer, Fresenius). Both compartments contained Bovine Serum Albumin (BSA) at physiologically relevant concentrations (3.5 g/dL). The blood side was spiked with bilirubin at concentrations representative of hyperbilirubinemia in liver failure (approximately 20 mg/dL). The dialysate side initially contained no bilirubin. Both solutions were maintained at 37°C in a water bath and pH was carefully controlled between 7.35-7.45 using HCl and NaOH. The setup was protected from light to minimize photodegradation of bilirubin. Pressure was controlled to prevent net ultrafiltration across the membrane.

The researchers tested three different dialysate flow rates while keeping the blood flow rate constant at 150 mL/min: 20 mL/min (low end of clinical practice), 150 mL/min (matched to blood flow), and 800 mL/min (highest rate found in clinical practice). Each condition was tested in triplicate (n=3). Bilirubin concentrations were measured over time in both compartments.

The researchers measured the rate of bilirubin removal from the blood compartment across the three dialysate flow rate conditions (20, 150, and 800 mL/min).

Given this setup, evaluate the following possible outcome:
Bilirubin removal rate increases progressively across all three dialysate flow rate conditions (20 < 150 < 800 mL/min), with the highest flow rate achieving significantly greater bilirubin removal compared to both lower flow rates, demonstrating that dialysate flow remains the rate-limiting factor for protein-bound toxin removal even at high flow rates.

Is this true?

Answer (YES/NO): NO